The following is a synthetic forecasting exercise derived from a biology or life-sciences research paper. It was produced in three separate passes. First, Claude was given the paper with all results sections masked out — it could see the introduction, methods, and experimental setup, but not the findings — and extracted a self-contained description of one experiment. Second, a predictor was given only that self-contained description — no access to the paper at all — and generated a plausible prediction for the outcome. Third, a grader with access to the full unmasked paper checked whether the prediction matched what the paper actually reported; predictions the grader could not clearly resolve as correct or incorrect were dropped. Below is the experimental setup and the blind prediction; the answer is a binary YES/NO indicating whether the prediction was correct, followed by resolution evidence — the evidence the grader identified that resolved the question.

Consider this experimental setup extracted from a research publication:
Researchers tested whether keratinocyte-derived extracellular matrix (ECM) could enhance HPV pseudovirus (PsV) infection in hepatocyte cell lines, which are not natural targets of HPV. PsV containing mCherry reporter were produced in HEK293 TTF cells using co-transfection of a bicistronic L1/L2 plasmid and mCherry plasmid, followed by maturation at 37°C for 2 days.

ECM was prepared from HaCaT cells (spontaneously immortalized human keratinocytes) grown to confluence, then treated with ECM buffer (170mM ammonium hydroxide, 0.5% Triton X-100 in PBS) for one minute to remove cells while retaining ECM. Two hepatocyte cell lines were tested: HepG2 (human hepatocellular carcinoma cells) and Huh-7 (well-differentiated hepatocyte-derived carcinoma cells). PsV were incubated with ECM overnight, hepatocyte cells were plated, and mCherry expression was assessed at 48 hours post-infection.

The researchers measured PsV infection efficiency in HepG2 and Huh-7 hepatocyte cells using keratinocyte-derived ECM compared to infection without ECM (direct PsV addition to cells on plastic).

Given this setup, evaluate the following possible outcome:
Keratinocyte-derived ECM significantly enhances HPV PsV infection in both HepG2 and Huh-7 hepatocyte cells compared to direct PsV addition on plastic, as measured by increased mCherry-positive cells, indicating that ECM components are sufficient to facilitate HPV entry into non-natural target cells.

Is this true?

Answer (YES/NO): NO